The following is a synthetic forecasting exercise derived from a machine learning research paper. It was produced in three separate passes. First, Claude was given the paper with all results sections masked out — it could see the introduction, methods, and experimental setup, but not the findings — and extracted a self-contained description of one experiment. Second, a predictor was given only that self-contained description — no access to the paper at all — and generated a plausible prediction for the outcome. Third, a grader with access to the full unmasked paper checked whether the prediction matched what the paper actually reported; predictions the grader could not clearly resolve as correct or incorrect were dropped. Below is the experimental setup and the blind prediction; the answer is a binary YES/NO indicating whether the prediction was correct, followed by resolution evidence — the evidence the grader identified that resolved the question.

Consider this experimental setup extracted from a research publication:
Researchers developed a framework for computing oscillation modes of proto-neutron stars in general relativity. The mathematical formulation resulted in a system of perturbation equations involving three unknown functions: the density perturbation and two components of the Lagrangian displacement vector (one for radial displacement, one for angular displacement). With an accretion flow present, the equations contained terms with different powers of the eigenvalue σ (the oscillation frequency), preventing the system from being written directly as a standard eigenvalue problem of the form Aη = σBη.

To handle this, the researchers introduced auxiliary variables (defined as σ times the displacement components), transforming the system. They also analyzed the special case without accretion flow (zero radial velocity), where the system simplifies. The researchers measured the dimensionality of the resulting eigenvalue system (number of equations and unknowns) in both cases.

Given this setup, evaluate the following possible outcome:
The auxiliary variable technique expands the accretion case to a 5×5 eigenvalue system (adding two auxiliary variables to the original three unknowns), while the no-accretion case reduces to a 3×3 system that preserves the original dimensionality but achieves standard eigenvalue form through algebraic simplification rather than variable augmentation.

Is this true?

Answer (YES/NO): NO